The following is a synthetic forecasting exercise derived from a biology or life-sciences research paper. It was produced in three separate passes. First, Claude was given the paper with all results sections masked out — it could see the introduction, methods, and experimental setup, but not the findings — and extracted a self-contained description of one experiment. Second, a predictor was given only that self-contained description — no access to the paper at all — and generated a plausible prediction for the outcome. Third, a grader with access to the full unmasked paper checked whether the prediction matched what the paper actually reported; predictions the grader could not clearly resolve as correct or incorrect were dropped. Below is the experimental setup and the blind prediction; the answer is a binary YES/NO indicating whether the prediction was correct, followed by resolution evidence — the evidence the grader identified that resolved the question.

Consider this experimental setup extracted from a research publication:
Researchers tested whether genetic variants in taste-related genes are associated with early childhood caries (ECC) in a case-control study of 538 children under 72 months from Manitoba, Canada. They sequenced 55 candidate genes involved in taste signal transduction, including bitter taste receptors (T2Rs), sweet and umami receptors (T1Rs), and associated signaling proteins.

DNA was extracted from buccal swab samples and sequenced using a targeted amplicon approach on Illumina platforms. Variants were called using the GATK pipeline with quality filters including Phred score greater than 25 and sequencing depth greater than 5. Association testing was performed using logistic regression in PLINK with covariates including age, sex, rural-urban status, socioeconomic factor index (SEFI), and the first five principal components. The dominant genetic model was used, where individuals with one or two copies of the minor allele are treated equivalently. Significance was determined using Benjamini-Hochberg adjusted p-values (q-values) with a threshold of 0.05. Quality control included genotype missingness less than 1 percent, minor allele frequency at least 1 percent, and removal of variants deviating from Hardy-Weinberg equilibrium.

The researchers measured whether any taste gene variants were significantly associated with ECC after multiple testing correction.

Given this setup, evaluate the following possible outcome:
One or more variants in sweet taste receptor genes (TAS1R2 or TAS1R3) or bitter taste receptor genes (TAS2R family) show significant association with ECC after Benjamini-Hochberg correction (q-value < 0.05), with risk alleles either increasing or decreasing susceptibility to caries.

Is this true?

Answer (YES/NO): YES